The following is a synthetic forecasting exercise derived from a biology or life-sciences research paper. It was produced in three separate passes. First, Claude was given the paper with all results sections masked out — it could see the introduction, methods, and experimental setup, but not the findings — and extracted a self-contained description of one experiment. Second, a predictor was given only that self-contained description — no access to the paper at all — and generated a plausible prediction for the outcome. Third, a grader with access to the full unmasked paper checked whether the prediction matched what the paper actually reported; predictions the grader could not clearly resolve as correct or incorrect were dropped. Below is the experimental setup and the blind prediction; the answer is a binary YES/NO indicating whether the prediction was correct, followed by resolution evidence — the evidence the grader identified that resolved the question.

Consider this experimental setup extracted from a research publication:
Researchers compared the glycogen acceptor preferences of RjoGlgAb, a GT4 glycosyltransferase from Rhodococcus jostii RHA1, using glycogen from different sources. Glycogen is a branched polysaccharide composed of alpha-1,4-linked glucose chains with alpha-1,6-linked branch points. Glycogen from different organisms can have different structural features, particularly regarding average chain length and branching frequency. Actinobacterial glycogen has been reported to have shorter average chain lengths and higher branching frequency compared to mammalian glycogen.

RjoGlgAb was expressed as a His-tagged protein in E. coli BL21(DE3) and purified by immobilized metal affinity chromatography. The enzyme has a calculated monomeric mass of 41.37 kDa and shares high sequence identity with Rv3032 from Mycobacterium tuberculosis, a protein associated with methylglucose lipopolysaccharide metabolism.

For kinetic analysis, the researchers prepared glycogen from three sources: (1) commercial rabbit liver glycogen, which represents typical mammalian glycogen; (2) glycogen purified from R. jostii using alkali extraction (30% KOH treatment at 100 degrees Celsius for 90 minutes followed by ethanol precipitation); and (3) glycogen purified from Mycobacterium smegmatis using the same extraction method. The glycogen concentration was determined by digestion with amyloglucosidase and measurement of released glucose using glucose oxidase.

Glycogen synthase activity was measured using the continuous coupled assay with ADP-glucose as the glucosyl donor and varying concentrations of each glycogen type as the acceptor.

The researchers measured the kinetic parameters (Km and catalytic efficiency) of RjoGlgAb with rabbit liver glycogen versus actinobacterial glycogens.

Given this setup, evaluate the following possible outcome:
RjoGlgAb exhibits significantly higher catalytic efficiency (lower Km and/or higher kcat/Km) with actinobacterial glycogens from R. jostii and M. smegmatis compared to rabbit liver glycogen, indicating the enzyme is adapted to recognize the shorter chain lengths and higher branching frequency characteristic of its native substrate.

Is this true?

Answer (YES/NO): YES